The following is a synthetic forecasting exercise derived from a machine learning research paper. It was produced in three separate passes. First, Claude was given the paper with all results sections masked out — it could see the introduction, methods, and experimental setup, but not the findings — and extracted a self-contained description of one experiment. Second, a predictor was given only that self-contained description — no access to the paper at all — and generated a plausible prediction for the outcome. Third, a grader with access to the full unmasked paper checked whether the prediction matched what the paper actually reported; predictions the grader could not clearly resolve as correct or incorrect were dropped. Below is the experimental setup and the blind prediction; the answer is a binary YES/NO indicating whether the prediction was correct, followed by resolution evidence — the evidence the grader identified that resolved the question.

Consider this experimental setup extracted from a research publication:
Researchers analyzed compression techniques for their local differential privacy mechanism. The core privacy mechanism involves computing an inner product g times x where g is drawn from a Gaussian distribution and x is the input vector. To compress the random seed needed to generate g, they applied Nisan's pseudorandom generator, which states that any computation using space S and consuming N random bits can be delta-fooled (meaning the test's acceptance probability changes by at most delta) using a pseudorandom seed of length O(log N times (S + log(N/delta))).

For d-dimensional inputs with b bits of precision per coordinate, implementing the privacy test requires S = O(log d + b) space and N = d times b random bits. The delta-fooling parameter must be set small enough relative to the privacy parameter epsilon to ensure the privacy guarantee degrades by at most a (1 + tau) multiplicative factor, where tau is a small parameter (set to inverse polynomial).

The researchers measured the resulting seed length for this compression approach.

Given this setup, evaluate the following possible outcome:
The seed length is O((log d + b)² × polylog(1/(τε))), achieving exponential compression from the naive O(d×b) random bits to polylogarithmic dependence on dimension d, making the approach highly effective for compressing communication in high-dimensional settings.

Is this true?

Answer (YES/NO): NO